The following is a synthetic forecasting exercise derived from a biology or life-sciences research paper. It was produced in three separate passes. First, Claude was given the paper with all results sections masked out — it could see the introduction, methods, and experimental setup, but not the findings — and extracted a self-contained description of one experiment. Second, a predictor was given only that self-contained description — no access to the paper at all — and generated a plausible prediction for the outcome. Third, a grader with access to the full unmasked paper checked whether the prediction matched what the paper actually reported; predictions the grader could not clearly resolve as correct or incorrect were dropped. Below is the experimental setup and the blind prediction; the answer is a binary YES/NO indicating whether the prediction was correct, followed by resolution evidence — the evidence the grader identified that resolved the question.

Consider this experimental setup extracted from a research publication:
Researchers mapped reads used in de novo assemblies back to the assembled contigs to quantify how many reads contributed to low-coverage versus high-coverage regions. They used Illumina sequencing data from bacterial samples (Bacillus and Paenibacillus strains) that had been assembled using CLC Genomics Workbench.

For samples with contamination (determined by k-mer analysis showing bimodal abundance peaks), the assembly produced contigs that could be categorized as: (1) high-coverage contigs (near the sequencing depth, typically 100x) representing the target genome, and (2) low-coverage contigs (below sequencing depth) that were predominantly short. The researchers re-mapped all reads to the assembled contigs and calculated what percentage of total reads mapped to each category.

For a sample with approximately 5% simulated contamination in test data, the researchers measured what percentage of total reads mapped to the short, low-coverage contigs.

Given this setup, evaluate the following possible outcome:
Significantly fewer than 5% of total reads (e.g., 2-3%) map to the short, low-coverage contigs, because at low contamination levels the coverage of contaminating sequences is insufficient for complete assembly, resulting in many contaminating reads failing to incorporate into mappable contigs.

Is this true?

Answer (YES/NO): YES